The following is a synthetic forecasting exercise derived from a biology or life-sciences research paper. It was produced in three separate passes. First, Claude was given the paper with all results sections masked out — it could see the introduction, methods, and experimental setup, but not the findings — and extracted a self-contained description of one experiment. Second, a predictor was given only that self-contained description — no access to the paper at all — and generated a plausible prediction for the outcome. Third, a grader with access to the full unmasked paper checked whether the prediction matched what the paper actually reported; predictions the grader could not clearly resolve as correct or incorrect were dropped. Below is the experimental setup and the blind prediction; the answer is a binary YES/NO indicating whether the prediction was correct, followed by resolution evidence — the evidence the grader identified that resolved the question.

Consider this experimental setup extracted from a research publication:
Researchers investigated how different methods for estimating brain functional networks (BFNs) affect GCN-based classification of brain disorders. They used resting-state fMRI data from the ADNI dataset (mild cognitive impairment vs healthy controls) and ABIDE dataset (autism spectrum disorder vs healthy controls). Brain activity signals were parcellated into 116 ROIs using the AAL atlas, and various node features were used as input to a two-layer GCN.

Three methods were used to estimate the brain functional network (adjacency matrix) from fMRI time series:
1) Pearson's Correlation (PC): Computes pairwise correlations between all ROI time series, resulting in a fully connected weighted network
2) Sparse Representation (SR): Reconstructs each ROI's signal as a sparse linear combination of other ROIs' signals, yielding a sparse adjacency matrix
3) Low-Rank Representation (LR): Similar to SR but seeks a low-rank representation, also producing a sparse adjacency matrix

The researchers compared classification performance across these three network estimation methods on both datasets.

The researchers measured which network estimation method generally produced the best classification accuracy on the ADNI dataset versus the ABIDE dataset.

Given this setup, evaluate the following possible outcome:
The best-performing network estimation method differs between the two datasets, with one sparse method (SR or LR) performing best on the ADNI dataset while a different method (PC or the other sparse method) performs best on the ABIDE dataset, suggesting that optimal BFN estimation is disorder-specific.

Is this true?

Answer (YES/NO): YES